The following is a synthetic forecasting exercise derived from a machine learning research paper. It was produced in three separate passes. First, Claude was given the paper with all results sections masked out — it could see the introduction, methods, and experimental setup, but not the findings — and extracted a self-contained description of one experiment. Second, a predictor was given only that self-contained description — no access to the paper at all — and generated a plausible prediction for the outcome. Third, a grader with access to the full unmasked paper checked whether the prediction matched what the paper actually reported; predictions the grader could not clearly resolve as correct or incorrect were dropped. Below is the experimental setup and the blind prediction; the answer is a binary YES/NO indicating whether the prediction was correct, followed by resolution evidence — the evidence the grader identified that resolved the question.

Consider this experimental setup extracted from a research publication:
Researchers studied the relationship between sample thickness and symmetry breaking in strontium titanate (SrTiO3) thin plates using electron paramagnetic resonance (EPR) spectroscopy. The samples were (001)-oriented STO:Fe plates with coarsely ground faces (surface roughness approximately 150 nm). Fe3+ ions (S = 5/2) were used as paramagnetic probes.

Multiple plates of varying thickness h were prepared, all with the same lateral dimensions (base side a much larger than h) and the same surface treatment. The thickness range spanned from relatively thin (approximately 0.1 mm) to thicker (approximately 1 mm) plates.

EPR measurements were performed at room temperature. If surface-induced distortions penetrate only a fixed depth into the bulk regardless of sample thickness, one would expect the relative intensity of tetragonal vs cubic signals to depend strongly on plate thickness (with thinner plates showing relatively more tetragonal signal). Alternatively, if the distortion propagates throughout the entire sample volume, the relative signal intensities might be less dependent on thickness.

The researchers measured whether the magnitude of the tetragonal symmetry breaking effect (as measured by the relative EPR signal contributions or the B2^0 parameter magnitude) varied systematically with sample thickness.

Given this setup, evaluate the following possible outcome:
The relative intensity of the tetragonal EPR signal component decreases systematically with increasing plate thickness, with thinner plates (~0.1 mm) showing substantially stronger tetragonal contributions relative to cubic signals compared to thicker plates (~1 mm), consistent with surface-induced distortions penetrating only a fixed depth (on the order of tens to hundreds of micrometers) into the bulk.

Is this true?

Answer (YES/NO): NO